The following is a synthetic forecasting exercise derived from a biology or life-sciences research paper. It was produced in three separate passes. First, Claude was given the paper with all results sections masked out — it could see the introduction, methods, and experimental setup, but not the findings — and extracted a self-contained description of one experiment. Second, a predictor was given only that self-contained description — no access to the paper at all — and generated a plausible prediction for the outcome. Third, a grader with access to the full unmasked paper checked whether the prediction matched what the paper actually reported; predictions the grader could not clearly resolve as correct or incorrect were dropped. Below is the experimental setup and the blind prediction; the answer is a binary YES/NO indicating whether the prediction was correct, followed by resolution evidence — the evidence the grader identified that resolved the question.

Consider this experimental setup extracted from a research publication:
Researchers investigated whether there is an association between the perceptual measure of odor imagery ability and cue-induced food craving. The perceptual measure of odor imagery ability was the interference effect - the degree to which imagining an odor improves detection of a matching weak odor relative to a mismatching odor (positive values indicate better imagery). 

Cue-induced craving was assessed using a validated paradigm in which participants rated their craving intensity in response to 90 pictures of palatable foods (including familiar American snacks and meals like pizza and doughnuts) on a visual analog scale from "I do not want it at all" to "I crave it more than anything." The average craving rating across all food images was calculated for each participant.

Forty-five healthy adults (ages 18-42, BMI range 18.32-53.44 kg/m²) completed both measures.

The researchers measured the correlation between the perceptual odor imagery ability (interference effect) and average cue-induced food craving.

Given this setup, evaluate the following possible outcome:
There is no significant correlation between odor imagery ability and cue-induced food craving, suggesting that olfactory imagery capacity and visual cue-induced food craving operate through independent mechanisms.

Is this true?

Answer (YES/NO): NO